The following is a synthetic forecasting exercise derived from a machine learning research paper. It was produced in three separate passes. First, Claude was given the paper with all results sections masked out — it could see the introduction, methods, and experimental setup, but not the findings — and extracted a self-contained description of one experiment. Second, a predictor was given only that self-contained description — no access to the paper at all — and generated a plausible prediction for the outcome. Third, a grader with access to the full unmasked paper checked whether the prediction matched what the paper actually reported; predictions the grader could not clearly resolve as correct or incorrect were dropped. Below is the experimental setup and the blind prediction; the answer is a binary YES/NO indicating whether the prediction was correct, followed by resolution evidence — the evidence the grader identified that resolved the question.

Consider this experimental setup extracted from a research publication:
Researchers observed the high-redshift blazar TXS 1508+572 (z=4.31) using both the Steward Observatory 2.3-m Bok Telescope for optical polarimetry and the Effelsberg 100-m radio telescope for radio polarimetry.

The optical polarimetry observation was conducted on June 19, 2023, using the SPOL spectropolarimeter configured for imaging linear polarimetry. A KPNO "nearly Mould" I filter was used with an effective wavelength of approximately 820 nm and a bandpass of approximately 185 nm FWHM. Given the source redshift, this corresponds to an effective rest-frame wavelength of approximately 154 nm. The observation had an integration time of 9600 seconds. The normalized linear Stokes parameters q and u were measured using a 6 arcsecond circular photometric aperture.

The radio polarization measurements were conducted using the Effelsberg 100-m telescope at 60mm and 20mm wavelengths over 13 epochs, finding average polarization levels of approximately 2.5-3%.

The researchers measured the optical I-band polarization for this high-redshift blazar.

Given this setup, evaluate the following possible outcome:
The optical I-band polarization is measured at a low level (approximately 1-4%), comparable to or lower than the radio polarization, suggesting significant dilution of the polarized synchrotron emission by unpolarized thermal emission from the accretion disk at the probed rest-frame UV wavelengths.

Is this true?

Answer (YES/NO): NO